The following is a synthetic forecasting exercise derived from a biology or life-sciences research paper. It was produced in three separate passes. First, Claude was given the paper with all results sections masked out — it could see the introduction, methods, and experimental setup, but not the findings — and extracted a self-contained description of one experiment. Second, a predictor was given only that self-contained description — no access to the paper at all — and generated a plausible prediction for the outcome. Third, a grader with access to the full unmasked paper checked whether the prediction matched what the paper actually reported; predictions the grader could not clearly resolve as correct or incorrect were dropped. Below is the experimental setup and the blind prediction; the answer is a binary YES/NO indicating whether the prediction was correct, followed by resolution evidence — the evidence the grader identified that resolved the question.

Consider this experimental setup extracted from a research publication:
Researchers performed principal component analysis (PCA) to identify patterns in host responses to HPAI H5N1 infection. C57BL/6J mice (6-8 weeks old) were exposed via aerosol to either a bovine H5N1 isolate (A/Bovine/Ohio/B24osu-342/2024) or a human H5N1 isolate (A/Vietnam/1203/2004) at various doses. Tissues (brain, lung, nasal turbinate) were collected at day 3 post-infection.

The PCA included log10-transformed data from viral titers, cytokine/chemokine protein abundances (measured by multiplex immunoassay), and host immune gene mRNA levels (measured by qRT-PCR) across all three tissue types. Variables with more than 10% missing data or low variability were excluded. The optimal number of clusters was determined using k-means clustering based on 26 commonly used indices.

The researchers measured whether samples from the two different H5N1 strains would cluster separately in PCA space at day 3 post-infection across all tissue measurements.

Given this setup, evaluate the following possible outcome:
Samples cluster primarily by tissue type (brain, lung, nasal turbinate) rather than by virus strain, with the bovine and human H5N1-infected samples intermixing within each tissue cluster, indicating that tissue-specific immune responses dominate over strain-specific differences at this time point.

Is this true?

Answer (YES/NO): NO